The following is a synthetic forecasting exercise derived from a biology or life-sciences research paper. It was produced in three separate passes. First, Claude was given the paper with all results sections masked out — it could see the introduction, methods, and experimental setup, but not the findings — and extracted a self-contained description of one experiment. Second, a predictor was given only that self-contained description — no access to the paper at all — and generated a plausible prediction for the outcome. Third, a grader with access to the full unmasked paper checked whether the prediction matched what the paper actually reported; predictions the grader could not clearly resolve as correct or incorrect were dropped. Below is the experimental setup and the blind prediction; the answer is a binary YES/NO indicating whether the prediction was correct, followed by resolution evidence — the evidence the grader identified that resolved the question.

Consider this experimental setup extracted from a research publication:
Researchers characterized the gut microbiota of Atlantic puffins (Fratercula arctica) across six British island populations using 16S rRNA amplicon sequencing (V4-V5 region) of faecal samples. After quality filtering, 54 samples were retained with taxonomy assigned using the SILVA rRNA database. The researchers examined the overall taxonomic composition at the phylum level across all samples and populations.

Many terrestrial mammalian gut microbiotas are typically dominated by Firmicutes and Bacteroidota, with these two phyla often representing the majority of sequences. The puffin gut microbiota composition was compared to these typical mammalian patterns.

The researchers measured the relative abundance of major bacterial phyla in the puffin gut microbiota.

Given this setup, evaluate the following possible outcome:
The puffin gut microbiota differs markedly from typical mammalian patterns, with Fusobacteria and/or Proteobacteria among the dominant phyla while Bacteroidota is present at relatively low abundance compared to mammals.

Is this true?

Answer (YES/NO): YES